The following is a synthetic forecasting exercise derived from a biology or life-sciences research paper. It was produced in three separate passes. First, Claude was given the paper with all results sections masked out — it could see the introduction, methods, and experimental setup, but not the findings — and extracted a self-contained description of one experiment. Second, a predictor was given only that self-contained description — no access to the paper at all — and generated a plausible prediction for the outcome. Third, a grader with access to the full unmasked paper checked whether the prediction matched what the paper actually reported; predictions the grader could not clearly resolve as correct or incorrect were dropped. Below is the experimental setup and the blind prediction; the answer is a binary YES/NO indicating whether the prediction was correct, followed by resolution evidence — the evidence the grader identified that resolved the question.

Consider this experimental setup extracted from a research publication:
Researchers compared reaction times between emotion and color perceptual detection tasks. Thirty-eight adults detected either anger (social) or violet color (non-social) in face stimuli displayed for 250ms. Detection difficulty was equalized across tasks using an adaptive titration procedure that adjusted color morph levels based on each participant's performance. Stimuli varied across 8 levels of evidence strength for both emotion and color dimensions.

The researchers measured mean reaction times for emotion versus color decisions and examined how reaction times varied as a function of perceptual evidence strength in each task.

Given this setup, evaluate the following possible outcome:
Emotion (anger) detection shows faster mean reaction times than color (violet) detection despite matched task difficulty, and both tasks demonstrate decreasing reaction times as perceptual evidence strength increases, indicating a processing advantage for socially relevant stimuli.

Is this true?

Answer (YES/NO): NO